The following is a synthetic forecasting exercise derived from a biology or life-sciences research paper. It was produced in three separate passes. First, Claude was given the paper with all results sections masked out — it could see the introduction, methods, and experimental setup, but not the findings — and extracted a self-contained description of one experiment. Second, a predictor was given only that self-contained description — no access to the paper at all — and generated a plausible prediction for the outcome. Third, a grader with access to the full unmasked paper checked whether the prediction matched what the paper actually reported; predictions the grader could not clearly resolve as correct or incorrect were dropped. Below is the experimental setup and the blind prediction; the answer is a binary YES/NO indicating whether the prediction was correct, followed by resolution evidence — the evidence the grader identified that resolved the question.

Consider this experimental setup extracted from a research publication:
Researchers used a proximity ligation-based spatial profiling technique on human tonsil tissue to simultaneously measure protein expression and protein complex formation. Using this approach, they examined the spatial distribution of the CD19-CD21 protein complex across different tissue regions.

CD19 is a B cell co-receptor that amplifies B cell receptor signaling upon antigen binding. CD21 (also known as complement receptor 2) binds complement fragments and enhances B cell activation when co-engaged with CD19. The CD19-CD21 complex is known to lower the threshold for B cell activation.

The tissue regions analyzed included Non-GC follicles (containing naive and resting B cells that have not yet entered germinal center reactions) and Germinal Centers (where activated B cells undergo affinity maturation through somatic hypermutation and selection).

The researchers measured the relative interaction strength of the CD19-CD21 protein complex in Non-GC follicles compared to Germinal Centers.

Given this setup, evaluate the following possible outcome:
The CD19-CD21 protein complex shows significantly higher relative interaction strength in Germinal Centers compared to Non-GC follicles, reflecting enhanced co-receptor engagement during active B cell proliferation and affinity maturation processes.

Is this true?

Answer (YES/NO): NO